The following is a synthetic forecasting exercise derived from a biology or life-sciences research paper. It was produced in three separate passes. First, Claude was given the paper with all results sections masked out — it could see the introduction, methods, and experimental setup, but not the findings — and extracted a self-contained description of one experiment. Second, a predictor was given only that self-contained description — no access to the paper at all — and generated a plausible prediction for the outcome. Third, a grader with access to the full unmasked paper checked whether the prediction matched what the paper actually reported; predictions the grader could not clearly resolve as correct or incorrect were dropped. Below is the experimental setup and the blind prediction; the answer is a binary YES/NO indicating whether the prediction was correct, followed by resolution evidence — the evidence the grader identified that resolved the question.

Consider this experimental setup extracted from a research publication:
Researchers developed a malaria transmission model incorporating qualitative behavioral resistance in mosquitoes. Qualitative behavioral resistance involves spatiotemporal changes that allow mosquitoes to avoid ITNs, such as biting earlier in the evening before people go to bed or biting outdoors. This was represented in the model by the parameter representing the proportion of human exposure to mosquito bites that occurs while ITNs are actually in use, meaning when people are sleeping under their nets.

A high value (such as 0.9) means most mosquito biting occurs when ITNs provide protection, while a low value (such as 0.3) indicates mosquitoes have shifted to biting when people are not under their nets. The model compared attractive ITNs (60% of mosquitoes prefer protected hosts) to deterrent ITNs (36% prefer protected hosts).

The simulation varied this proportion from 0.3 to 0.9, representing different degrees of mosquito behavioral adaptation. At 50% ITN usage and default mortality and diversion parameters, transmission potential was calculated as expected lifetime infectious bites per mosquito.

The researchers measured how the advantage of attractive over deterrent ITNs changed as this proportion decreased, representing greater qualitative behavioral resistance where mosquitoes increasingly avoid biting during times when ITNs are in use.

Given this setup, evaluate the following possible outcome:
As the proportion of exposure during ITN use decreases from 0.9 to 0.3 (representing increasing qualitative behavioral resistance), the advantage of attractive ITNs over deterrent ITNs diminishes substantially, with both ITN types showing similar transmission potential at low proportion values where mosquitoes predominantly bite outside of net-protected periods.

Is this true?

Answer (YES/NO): NO